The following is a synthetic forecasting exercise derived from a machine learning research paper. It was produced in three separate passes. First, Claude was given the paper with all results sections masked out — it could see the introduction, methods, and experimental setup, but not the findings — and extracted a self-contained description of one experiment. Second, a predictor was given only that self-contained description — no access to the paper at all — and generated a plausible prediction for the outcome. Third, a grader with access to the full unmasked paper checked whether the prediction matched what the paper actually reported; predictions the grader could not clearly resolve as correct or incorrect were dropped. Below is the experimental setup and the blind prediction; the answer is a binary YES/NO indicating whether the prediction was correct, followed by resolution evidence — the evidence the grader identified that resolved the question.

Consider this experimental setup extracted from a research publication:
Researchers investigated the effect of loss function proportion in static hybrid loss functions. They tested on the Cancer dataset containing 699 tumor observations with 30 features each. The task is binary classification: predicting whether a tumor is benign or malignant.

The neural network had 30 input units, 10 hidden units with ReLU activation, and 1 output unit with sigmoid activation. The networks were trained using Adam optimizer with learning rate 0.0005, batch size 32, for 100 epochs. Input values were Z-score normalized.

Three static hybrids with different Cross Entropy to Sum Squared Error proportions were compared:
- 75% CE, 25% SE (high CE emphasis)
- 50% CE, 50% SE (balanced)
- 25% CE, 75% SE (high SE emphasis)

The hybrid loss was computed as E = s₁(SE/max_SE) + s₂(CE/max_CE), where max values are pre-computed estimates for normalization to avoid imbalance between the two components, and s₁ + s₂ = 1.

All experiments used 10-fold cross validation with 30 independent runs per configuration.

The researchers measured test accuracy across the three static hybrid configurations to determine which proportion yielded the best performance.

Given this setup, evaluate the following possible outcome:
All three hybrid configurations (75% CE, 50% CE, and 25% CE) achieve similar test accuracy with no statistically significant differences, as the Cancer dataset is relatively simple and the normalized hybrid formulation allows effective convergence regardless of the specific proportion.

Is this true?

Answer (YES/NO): YES